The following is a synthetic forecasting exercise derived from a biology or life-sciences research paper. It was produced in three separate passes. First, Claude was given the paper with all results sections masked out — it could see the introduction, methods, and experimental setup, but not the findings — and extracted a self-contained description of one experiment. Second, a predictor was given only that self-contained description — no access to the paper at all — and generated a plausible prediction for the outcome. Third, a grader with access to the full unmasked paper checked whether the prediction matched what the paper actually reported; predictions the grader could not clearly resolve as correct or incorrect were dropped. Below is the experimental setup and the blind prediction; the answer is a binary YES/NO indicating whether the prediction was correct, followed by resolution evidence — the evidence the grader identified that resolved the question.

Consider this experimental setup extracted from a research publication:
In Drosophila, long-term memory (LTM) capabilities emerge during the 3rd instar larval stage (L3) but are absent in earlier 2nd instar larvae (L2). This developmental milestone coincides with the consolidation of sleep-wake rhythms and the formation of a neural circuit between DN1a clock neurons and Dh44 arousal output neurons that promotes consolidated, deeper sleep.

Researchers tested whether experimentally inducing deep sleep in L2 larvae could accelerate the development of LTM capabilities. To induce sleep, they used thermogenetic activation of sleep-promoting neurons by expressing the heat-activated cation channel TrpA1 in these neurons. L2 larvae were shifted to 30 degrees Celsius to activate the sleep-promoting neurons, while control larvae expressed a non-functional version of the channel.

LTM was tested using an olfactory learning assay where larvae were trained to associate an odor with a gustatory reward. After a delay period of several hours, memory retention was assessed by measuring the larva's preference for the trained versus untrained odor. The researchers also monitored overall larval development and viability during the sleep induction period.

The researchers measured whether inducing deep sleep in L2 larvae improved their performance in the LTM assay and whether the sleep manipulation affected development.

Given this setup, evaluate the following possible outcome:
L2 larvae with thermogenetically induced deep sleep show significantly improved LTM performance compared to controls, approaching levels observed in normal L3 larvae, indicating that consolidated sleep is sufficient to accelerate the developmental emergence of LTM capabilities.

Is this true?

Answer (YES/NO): NO